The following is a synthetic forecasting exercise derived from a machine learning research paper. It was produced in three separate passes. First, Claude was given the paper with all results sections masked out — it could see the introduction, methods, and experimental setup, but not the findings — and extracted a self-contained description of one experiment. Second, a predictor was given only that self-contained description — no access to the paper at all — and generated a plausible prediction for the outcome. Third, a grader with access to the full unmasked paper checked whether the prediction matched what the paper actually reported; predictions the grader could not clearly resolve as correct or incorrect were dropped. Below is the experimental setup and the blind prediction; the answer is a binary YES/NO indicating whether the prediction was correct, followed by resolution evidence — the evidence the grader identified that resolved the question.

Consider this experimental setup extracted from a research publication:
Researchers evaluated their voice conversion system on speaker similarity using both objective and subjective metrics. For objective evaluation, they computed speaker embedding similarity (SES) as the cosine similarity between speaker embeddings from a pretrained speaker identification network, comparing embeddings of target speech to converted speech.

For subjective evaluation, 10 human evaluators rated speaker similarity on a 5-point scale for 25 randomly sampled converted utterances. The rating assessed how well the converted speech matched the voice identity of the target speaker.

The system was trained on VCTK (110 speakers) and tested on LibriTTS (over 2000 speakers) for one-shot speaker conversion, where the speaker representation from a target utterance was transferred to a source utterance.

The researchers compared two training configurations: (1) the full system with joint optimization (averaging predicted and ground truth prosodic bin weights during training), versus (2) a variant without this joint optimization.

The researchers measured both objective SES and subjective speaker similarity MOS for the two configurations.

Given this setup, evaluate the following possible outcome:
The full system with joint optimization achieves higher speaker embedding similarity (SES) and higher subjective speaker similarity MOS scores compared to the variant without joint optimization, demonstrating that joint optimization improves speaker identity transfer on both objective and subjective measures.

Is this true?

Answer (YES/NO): YES